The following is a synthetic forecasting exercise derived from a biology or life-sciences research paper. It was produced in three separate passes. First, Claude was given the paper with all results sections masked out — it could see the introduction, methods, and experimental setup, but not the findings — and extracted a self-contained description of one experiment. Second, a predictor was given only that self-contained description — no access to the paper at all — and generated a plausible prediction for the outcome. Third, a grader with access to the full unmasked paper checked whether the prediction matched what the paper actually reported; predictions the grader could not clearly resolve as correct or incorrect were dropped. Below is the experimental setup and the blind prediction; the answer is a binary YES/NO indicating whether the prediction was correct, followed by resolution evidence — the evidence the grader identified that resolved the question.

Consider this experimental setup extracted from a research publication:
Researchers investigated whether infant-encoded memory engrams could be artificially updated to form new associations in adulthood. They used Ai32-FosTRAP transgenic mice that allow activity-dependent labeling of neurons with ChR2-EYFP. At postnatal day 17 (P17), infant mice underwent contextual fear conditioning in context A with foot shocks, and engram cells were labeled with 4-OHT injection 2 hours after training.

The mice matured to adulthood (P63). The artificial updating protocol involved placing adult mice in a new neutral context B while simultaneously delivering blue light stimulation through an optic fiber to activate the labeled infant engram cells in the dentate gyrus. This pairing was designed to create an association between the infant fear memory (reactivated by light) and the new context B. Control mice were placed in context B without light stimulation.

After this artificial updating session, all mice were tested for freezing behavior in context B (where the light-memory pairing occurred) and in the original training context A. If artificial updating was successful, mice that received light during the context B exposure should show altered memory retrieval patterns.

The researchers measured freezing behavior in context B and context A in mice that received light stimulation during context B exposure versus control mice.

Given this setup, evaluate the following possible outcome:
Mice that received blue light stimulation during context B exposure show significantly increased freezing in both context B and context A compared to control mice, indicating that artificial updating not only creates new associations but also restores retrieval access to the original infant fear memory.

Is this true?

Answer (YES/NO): NO